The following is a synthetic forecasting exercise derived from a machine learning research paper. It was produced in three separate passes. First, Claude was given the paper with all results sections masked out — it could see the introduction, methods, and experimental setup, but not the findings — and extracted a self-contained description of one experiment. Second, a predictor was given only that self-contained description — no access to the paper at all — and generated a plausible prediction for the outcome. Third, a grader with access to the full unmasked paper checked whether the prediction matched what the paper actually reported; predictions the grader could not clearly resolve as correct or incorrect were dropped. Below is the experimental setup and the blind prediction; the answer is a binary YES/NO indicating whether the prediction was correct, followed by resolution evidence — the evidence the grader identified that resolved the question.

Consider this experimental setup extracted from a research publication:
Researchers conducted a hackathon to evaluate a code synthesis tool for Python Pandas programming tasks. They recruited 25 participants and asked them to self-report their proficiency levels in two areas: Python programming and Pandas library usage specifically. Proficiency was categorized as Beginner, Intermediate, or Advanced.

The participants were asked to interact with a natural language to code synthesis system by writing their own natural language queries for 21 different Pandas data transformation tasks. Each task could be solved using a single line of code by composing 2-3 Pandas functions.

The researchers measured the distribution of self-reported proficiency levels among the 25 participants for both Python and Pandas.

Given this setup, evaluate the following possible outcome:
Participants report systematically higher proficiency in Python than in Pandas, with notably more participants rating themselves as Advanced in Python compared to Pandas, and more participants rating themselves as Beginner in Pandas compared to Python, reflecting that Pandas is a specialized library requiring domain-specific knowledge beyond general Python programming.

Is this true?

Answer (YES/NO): YES